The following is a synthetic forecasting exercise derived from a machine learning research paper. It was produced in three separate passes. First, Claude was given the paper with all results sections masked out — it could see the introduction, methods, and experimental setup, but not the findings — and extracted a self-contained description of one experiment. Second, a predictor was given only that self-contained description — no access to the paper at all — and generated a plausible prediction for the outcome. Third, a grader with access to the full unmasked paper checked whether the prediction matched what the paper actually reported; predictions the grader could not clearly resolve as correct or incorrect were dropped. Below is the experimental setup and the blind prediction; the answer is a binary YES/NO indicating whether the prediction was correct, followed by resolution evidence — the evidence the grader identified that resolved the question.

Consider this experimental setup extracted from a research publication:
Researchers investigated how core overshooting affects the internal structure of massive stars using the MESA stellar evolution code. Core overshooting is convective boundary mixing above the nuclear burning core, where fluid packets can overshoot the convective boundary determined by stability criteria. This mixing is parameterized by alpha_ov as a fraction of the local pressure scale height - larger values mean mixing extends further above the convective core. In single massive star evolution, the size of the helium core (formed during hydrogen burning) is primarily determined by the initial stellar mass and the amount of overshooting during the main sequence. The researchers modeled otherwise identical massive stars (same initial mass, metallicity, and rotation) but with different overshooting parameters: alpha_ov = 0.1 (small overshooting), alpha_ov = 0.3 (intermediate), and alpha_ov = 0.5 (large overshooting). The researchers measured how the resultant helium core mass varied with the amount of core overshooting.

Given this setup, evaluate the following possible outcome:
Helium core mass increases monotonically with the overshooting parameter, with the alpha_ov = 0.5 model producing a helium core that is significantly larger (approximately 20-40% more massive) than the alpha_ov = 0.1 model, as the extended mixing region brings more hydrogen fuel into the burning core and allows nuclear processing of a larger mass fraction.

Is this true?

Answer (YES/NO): YES